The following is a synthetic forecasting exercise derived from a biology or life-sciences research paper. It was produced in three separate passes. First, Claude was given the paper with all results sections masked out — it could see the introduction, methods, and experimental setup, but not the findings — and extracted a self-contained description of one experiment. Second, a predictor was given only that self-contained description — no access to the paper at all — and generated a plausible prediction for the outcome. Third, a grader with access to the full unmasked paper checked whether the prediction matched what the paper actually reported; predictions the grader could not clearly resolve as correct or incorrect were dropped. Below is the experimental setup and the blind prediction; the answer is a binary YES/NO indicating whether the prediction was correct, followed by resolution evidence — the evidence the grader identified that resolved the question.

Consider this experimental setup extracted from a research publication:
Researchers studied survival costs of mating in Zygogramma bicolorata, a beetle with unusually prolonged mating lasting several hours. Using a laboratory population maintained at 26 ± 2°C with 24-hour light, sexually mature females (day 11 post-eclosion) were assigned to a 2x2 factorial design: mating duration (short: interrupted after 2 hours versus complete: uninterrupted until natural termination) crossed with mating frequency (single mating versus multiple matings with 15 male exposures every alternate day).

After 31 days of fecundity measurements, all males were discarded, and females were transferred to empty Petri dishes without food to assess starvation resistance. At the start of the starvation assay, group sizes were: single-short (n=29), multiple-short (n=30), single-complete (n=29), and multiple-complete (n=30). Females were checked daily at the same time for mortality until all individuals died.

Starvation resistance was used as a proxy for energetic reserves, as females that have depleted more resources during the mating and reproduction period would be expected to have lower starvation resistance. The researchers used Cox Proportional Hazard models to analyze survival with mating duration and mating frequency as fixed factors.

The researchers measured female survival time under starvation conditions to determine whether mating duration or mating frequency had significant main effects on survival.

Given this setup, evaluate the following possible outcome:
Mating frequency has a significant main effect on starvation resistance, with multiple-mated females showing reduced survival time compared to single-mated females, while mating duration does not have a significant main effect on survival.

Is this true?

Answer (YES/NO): NO